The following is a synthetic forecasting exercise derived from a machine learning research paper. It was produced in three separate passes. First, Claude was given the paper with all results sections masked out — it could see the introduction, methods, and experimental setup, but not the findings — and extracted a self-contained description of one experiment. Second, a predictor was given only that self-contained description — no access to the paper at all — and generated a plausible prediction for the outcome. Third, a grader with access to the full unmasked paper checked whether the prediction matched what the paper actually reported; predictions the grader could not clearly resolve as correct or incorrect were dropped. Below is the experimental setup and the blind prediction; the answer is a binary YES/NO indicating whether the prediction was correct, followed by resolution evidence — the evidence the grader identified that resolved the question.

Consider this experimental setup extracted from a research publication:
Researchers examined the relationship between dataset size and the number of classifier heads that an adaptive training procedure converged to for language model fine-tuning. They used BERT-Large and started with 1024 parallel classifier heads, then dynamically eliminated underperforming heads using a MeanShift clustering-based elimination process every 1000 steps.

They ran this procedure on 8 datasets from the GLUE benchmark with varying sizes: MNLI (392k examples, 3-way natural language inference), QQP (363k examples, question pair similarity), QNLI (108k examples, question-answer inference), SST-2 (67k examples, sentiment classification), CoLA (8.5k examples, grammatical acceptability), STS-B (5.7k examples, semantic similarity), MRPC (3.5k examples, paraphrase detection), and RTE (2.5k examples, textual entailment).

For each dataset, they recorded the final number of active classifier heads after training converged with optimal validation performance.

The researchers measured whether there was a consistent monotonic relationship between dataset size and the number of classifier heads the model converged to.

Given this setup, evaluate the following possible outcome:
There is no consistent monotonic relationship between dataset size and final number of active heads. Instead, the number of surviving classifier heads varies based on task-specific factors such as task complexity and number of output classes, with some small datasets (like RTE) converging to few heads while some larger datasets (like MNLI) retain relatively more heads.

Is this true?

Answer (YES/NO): NO